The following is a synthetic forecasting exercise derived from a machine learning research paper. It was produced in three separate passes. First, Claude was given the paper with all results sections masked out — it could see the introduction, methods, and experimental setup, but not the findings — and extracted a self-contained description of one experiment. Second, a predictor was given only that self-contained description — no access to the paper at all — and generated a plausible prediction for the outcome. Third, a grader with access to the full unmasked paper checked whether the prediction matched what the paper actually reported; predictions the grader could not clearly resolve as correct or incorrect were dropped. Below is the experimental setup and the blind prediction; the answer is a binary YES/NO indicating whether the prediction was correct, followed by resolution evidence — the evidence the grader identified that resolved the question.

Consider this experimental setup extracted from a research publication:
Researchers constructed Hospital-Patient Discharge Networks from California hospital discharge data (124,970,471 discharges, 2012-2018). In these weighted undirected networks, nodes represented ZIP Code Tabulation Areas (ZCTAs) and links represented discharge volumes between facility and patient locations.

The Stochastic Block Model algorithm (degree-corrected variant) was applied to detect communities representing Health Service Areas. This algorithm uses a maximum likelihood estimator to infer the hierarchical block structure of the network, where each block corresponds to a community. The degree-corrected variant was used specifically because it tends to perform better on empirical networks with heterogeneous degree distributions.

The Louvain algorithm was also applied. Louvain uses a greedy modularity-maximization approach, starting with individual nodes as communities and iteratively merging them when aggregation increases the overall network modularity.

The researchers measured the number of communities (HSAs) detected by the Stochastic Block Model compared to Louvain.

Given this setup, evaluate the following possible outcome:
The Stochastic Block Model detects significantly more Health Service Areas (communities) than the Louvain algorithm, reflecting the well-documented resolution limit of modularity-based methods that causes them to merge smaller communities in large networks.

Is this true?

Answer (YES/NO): YES